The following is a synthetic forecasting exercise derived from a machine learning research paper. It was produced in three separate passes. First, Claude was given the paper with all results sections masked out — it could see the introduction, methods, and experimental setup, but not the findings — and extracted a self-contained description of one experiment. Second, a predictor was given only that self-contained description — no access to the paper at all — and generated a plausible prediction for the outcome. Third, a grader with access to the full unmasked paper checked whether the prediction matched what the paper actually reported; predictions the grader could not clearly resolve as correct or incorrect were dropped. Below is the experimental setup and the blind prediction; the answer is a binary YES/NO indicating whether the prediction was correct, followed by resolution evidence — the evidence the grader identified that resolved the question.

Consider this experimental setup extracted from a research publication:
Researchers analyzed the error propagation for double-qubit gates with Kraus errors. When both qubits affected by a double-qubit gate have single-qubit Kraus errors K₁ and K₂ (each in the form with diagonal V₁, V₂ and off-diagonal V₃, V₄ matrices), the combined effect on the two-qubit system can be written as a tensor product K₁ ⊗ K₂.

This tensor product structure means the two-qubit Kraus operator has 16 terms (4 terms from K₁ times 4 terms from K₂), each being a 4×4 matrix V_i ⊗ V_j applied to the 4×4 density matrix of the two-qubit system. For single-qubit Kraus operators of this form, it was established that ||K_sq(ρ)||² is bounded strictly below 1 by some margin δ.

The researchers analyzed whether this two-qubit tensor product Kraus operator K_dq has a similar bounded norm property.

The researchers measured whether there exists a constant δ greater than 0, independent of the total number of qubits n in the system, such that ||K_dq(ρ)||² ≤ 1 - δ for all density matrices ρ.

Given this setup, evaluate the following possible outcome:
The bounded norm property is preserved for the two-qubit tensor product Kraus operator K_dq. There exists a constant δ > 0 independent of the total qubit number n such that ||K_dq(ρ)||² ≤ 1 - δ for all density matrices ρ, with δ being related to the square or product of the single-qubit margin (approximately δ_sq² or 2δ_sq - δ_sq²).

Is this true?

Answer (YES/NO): NO